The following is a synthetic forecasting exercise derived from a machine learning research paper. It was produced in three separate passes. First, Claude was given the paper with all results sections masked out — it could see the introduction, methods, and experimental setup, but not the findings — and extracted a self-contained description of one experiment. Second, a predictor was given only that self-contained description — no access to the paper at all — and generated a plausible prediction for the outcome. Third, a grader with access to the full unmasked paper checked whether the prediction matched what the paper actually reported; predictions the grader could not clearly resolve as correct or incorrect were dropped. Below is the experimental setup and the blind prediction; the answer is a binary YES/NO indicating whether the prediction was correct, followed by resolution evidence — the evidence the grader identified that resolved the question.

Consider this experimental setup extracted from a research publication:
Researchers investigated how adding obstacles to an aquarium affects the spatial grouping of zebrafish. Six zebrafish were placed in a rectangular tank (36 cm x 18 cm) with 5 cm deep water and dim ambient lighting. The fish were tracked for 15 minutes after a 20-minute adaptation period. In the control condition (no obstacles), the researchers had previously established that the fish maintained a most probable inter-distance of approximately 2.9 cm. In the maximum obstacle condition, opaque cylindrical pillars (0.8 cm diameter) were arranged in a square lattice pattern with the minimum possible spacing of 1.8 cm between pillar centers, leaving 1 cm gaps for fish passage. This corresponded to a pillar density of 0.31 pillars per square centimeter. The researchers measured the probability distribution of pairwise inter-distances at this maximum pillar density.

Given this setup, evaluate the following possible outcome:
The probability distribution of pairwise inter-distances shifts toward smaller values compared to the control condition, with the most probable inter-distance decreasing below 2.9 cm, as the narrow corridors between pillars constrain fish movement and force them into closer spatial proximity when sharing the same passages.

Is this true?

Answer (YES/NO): NO